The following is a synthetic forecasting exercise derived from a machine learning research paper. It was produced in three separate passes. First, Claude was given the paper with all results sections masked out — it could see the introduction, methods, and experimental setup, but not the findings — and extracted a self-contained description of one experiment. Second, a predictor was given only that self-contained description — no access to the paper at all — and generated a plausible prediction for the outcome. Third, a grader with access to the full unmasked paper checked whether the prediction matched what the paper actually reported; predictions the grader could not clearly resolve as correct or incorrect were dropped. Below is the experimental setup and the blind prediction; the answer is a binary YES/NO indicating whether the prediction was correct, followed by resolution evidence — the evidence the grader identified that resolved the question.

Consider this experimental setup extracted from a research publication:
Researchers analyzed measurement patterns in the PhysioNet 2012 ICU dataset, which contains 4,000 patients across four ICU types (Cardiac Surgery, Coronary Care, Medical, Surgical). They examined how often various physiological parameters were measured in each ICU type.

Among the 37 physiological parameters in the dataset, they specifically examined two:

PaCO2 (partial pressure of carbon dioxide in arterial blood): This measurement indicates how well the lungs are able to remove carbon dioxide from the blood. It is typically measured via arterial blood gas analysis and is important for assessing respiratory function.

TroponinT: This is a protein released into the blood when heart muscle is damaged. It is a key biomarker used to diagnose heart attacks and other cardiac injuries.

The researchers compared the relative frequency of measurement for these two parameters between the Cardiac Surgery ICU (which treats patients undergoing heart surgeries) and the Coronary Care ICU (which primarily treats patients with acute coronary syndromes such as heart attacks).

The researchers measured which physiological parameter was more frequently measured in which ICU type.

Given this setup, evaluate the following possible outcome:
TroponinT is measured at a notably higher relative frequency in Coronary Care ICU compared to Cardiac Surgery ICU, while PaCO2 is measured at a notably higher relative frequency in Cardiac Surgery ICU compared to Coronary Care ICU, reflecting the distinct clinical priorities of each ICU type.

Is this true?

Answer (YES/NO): YES